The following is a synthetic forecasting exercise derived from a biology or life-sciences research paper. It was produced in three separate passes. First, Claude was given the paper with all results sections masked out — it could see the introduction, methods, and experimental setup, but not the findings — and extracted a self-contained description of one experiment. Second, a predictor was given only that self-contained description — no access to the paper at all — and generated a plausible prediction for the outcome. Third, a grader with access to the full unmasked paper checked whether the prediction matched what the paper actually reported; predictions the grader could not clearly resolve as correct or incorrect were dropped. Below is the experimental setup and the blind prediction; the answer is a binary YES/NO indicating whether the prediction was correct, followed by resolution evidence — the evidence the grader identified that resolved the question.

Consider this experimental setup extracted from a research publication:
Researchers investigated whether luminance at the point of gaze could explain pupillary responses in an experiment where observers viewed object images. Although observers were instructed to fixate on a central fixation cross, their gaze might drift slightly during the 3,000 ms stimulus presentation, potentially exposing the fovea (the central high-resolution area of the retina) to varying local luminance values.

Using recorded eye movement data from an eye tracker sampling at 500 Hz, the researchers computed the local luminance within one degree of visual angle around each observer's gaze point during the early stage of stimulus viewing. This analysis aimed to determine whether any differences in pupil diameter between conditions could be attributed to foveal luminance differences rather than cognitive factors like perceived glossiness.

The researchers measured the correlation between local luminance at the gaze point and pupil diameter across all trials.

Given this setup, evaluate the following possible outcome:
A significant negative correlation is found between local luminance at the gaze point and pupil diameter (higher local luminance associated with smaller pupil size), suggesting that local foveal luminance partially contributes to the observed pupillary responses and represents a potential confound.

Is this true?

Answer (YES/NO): NO